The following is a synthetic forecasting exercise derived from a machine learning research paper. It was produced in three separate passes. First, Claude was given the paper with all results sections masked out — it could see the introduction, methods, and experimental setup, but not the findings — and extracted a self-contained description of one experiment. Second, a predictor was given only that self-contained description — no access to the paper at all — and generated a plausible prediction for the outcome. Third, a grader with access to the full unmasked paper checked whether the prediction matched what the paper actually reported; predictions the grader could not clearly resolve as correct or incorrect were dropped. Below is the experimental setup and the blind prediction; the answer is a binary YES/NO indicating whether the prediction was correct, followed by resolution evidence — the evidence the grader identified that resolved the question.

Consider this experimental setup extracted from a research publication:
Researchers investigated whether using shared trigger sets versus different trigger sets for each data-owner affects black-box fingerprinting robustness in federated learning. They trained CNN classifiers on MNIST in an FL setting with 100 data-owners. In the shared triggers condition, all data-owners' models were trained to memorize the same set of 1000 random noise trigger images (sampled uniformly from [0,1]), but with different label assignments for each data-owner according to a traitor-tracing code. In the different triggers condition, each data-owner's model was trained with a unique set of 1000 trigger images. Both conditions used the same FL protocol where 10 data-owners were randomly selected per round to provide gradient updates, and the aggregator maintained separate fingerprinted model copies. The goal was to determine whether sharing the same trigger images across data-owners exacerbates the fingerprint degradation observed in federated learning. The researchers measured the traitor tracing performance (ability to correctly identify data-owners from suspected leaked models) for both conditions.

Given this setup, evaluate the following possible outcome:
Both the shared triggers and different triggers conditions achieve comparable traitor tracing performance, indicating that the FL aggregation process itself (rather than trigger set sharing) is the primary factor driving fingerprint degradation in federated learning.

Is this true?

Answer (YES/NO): YES